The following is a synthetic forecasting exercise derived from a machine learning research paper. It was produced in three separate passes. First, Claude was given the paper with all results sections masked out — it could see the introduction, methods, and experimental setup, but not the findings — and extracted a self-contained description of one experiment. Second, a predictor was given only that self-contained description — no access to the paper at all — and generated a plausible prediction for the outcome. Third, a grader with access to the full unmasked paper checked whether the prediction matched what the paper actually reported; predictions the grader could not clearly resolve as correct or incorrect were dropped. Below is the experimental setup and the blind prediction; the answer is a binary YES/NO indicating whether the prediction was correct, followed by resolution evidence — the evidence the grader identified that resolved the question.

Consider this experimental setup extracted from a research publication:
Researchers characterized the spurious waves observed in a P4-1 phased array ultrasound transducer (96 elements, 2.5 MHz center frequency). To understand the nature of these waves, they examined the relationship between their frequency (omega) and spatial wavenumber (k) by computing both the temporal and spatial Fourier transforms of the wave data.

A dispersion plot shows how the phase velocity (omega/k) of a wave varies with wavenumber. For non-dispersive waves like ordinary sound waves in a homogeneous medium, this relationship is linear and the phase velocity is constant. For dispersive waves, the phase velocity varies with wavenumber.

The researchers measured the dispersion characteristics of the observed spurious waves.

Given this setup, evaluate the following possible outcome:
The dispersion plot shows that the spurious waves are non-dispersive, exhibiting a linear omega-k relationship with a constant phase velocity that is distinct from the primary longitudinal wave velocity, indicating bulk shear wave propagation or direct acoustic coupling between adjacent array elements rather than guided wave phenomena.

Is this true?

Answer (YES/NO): NO